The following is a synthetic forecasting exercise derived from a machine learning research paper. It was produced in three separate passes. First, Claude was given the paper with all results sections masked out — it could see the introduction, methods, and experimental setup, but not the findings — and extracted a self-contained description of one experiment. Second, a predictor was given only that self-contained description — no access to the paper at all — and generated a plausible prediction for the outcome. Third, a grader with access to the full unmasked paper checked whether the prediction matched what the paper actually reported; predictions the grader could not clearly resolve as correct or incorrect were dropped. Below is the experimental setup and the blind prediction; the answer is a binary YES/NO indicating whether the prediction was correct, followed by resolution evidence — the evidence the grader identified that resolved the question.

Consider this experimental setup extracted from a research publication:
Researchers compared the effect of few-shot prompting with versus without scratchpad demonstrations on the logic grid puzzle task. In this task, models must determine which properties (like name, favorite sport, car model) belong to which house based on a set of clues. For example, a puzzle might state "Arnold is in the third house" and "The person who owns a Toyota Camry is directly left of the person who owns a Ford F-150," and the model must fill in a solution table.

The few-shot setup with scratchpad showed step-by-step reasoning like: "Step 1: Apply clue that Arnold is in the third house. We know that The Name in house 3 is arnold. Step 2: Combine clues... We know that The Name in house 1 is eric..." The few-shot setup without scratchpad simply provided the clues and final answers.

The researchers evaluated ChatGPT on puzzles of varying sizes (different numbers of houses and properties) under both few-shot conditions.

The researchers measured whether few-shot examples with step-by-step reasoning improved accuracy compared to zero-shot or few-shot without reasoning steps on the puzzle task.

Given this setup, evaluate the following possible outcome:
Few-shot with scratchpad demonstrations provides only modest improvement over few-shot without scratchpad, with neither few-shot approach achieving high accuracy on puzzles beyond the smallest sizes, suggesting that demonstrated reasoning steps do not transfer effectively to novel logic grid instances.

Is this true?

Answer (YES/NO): NO